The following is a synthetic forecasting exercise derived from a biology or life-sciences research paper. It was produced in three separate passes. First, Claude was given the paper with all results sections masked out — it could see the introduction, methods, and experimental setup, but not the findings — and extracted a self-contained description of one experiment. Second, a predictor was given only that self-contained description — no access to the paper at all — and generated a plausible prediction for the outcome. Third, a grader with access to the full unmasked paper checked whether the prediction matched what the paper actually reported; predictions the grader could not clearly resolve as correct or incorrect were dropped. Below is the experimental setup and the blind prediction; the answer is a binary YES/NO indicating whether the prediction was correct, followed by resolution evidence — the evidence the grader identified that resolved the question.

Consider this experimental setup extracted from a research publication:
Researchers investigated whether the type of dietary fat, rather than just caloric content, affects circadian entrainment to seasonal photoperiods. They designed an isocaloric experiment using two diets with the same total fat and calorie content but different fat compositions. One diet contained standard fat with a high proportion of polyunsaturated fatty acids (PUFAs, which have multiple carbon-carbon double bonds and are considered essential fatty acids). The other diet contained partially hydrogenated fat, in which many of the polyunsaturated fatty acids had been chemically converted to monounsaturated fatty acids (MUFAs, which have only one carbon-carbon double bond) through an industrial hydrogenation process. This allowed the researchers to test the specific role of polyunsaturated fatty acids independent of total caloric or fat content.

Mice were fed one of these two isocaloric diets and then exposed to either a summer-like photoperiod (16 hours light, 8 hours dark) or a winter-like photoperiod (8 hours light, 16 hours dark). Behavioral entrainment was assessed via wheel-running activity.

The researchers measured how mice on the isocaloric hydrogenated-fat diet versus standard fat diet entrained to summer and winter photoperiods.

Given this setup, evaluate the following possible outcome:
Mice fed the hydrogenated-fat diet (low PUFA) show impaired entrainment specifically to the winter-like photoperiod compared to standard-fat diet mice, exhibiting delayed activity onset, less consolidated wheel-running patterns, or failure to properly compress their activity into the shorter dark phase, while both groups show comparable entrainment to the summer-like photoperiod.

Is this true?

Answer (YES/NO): NO